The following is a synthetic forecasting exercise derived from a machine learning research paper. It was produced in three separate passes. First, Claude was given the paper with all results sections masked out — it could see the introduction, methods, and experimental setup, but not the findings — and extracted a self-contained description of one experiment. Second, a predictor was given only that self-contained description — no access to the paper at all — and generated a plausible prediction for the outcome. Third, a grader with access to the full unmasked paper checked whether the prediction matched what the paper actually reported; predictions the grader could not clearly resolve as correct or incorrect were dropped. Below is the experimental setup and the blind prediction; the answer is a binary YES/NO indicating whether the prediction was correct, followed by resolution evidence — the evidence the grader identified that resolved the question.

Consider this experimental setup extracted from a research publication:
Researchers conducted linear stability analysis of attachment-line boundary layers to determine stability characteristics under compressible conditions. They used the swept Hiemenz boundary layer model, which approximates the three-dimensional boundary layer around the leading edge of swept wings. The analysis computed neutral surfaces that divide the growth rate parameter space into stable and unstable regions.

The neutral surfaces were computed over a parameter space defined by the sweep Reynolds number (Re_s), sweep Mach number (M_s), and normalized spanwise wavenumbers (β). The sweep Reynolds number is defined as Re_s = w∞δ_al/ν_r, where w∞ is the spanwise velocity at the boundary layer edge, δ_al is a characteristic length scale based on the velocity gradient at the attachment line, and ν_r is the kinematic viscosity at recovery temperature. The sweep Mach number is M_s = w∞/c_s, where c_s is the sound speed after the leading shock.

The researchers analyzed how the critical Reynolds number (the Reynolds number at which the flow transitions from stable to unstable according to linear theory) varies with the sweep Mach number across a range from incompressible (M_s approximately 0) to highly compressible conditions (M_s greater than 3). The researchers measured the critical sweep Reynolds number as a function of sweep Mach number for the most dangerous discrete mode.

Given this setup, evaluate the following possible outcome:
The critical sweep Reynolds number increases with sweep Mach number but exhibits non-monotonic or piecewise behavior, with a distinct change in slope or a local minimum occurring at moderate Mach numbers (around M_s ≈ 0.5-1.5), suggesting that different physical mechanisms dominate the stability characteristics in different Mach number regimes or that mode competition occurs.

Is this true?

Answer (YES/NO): NO